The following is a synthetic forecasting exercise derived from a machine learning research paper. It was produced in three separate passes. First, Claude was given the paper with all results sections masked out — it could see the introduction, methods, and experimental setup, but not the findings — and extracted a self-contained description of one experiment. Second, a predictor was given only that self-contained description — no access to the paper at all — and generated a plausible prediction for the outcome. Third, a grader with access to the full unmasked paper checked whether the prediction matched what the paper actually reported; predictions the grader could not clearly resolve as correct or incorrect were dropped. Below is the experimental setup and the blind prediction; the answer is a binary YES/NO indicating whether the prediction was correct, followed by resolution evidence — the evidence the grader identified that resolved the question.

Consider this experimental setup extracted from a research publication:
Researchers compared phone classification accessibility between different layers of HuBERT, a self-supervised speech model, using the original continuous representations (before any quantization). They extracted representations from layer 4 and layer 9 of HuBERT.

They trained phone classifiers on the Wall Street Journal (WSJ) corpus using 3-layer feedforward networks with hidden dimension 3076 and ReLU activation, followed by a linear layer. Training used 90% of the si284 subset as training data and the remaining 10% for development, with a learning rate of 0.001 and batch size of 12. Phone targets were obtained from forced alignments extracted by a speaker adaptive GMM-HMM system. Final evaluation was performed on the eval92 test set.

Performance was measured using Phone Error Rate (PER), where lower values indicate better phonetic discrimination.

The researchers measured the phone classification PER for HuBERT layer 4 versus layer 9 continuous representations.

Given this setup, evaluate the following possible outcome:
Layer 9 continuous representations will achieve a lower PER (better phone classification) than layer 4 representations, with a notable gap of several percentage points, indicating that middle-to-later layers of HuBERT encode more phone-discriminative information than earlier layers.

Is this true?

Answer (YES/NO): YES